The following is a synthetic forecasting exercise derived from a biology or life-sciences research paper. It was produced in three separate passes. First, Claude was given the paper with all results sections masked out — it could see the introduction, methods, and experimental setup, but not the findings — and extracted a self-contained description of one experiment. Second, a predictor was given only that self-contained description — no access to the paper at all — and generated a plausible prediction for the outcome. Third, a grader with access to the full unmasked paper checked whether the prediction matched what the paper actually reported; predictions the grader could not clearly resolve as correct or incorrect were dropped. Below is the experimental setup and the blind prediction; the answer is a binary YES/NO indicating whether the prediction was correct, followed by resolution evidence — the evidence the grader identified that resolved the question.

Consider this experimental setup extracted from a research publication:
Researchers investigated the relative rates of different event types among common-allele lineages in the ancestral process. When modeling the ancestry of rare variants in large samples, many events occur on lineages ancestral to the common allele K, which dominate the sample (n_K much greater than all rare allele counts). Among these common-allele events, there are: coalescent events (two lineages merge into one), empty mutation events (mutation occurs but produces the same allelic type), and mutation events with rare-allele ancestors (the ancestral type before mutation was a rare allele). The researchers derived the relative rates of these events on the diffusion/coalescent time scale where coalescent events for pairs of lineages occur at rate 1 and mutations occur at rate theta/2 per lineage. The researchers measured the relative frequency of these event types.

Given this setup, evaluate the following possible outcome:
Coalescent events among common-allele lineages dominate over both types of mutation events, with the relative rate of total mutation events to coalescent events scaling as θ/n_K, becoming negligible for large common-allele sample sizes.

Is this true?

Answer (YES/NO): YES